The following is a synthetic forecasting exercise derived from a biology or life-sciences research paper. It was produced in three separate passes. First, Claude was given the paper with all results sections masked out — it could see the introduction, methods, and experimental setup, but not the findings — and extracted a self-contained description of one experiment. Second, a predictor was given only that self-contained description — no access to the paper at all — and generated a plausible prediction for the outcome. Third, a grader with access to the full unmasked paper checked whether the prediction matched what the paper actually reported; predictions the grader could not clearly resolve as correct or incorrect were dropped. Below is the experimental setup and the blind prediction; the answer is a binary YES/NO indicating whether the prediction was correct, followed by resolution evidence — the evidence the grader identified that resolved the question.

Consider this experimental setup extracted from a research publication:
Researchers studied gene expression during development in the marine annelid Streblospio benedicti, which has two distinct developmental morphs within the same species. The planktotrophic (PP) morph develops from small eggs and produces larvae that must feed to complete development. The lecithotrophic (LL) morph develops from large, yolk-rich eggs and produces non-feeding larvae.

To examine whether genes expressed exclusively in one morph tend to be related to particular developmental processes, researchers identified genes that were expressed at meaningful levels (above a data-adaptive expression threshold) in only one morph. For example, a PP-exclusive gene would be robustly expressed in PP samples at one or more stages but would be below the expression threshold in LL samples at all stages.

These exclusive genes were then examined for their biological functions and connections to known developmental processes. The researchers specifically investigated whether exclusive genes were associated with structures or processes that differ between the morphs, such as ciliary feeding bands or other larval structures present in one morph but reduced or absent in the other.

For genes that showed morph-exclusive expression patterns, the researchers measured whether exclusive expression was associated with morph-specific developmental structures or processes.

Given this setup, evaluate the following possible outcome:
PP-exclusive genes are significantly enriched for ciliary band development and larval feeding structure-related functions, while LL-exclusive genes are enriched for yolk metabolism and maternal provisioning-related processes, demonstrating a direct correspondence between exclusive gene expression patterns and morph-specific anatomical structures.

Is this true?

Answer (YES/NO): NO